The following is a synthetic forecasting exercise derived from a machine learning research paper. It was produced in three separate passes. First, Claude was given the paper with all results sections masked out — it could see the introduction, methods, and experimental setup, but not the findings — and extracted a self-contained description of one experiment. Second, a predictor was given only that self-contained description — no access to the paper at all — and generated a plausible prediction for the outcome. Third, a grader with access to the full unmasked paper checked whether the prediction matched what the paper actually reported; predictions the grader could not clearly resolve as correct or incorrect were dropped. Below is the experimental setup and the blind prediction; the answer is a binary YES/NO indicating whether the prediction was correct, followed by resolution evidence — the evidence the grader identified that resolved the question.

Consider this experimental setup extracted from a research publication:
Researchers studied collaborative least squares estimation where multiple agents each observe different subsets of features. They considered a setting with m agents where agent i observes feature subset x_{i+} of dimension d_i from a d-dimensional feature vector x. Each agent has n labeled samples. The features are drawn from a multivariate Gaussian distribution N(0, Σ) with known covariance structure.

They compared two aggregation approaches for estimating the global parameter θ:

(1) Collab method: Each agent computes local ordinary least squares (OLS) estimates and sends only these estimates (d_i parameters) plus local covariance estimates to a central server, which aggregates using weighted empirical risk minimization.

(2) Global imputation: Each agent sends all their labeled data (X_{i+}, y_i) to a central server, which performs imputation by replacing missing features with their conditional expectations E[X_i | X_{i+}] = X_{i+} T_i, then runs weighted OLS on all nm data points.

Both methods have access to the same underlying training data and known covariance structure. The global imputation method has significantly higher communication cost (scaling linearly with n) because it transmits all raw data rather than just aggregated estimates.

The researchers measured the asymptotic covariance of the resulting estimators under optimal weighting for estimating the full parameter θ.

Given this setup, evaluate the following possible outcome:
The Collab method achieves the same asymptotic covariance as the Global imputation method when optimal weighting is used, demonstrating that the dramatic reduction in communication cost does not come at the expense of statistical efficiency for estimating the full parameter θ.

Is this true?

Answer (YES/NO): YES